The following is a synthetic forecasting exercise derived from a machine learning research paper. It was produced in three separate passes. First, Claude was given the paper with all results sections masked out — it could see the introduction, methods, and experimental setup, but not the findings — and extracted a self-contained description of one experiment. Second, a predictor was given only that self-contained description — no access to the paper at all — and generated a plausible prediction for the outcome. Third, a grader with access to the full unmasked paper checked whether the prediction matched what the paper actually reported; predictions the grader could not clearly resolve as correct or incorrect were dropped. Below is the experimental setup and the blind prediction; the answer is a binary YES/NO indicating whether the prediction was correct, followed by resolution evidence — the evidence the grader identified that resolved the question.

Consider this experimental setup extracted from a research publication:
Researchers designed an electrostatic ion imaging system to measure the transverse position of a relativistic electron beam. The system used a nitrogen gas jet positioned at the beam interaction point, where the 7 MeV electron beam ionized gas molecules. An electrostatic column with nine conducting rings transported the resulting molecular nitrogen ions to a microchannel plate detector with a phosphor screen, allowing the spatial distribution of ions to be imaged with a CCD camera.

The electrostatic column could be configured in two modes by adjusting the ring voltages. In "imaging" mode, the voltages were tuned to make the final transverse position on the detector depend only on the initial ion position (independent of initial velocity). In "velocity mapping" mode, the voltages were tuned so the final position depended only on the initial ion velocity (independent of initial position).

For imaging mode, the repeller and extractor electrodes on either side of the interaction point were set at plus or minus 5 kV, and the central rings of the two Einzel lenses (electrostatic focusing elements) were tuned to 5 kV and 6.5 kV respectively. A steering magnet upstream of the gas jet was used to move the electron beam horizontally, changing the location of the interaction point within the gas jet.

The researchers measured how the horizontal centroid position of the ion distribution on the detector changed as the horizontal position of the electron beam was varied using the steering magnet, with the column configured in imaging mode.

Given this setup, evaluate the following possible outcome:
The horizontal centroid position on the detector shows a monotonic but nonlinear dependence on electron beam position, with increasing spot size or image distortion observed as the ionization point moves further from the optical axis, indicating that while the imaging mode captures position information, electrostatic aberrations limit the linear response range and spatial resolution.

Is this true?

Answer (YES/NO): NO